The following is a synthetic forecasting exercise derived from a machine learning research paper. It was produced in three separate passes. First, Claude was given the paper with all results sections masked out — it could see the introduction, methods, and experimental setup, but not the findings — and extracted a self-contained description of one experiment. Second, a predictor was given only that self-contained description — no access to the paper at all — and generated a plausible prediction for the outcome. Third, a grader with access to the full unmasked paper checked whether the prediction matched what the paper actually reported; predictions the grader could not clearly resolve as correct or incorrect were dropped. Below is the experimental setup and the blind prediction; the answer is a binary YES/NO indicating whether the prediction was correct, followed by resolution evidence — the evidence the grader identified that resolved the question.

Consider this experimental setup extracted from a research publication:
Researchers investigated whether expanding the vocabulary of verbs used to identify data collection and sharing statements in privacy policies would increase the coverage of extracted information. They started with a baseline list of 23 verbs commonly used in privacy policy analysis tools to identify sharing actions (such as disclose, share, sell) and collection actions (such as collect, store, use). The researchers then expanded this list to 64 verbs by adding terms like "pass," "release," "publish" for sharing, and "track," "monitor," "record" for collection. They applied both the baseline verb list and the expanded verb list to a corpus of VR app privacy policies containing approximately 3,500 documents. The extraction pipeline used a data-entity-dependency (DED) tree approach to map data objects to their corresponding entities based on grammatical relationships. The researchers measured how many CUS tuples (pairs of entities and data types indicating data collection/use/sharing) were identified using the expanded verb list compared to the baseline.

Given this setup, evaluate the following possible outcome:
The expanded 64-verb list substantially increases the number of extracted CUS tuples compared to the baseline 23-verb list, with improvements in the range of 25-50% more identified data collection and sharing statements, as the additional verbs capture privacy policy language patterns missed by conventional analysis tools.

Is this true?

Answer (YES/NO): NO